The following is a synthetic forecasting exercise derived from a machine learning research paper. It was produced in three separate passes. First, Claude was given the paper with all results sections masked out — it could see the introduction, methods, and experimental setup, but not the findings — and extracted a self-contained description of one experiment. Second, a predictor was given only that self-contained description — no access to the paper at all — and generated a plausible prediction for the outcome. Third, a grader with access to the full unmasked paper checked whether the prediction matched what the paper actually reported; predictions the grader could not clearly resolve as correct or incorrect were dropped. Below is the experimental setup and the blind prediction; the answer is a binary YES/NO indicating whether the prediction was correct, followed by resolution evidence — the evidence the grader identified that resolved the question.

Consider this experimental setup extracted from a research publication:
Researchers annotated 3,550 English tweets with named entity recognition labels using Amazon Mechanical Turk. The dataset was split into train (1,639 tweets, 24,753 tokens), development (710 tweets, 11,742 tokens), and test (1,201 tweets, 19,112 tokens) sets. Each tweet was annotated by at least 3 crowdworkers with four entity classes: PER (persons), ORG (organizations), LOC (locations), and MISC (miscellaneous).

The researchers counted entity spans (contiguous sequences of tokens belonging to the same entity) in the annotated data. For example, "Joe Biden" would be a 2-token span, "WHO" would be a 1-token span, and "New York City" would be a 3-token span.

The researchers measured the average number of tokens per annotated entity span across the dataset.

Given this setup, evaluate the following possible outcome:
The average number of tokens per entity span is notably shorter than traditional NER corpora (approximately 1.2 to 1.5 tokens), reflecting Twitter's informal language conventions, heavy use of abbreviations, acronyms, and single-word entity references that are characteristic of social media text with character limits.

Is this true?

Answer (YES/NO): NO